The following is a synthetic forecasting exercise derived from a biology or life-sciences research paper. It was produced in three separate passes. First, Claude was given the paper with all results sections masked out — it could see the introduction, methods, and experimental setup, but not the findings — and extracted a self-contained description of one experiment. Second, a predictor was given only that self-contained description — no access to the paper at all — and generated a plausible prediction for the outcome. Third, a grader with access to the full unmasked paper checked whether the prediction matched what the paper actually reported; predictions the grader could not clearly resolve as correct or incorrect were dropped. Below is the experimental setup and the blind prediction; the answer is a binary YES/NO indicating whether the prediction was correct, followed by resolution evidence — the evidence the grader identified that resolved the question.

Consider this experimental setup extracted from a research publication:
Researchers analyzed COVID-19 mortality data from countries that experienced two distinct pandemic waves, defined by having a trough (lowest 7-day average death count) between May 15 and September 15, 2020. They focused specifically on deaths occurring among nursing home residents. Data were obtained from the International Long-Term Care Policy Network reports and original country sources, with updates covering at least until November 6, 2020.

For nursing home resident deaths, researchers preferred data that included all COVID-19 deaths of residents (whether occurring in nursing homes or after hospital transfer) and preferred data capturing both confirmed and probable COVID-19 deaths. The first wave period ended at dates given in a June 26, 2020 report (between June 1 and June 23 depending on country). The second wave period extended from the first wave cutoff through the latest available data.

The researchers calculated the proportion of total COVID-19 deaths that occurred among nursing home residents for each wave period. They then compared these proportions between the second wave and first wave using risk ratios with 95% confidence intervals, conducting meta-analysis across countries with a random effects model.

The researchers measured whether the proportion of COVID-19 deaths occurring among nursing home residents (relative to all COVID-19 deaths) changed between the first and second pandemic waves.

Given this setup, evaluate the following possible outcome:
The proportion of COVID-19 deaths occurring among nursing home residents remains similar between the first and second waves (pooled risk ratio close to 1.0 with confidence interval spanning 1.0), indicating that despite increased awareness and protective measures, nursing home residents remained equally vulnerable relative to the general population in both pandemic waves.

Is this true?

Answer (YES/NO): NO